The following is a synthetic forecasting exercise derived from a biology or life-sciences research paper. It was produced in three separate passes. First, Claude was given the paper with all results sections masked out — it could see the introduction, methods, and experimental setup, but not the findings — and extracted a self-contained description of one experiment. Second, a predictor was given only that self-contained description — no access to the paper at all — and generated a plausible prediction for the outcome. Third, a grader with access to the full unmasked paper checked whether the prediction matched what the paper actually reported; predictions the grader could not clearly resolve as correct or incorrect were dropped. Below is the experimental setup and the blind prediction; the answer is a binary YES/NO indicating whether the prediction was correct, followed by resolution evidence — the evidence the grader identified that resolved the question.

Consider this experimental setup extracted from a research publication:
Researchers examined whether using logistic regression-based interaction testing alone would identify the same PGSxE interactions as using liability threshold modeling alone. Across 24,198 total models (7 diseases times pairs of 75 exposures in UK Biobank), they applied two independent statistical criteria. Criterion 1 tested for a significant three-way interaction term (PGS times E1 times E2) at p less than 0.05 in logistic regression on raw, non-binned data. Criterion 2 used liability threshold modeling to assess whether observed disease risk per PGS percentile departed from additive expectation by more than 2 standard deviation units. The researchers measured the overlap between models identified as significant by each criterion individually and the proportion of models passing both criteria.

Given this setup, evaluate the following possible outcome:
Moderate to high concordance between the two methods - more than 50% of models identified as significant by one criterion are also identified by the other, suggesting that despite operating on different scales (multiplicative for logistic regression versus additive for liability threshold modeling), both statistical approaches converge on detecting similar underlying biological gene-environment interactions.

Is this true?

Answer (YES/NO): NO